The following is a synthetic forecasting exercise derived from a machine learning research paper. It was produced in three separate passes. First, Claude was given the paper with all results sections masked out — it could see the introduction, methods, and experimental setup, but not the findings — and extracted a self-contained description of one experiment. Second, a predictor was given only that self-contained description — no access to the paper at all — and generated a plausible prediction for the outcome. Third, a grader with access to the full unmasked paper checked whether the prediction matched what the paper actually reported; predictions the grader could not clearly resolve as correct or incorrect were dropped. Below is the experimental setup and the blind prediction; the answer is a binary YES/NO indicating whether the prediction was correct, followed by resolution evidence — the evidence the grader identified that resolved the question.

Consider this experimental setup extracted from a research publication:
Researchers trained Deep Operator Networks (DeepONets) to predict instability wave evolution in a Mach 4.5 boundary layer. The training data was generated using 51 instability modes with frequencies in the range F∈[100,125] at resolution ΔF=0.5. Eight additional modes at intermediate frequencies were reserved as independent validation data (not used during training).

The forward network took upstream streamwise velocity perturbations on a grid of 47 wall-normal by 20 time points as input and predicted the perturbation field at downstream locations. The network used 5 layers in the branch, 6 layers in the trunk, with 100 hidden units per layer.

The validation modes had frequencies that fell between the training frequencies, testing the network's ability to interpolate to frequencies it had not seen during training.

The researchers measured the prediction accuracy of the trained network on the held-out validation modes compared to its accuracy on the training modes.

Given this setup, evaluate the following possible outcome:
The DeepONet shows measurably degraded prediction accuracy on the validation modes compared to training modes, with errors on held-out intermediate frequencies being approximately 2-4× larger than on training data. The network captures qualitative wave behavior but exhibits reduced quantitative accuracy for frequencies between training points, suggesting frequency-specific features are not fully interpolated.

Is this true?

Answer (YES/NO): NO